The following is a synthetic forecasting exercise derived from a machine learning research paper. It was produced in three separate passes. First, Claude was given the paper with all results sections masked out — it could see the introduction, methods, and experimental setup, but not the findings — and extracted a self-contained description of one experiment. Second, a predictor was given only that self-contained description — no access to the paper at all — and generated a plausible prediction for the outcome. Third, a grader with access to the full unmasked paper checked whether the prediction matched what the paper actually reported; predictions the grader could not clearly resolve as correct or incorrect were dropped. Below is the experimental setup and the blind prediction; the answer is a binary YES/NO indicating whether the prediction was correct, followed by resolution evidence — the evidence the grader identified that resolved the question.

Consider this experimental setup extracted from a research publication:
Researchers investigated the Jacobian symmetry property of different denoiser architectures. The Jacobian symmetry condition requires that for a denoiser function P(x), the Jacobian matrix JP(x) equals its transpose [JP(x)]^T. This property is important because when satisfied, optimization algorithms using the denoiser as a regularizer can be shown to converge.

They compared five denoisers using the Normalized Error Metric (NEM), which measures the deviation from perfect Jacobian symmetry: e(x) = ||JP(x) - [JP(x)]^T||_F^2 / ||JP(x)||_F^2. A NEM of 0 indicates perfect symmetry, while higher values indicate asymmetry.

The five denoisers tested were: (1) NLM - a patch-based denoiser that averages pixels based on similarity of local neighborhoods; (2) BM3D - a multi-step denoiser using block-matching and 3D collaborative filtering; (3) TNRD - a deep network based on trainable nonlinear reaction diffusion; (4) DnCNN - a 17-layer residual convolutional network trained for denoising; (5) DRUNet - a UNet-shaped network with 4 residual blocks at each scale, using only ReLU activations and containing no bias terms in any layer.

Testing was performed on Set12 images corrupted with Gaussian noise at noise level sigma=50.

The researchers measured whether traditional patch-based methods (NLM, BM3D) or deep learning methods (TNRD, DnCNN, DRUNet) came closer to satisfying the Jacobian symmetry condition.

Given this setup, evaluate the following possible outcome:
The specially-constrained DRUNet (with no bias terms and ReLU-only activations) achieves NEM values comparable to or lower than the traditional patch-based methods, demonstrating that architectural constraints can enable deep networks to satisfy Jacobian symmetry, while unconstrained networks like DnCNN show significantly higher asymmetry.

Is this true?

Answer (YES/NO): YES